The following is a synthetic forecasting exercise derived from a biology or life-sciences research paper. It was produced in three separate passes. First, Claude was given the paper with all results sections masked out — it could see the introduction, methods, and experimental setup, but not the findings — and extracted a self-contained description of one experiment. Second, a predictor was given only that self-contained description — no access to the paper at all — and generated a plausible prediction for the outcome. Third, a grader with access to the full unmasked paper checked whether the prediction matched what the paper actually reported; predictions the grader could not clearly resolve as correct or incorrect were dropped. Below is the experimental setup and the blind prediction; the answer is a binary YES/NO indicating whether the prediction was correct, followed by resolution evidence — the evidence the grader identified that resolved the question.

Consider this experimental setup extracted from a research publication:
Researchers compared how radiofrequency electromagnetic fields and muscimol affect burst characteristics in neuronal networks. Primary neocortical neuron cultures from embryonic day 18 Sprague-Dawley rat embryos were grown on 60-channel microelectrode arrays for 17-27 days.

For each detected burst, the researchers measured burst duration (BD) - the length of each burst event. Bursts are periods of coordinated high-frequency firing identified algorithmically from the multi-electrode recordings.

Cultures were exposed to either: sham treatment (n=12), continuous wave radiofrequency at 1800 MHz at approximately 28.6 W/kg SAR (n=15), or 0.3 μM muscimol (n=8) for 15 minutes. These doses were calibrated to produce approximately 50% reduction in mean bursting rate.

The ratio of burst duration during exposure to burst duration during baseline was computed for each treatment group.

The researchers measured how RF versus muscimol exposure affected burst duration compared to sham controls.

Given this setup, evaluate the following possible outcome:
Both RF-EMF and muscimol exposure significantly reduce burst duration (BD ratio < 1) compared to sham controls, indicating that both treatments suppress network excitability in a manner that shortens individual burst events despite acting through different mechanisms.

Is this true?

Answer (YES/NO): YES